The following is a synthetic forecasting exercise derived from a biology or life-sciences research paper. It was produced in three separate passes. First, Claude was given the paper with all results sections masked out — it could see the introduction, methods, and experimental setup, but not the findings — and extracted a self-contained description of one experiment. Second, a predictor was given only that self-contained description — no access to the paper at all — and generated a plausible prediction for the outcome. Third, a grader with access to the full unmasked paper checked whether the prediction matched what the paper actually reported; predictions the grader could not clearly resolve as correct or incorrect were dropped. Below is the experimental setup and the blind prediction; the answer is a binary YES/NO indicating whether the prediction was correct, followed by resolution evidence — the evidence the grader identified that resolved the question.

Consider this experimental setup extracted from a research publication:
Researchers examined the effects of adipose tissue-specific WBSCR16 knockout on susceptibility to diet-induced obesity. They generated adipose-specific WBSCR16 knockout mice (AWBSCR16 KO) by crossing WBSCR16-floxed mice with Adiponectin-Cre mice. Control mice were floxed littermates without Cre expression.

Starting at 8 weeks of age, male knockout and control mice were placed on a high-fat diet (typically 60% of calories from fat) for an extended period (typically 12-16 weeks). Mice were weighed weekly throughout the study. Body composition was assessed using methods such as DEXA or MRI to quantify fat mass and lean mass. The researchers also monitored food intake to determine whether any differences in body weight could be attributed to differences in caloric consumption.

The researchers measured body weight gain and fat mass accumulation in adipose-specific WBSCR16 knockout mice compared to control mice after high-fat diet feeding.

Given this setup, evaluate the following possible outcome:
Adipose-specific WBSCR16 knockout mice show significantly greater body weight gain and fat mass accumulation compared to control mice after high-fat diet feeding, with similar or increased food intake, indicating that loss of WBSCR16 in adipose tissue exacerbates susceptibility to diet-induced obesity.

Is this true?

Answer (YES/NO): NO